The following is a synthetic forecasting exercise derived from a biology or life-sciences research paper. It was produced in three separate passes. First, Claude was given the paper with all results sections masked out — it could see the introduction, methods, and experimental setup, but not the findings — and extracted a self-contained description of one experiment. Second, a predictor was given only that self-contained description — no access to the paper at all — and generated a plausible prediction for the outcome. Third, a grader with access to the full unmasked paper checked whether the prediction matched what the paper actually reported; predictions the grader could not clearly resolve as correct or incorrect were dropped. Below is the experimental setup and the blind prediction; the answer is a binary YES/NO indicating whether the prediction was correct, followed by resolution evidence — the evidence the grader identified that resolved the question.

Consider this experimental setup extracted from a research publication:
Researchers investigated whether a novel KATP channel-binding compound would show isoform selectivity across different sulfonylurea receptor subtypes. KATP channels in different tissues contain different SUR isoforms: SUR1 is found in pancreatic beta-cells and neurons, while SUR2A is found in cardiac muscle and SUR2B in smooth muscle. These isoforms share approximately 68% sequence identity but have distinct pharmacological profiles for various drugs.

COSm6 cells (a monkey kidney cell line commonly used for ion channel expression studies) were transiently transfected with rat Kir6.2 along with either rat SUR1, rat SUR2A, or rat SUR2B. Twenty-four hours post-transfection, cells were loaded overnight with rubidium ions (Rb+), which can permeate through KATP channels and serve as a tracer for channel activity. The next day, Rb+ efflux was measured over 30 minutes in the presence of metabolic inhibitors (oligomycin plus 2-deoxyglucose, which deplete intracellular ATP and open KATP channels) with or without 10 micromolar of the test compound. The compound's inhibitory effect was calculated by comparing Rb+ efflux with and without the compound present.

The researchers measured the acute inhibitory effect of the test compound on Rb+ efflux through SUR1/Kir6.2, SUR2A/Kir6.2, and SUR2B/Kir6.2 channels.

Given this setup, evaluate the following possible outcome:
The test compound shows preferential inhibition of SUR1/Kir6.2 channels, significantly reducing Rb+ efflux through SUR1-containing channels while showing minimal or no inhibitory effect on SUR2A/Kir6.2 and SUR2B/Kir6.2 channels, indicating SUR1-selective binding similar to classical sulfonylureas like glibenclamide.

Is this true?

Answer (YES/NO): YES